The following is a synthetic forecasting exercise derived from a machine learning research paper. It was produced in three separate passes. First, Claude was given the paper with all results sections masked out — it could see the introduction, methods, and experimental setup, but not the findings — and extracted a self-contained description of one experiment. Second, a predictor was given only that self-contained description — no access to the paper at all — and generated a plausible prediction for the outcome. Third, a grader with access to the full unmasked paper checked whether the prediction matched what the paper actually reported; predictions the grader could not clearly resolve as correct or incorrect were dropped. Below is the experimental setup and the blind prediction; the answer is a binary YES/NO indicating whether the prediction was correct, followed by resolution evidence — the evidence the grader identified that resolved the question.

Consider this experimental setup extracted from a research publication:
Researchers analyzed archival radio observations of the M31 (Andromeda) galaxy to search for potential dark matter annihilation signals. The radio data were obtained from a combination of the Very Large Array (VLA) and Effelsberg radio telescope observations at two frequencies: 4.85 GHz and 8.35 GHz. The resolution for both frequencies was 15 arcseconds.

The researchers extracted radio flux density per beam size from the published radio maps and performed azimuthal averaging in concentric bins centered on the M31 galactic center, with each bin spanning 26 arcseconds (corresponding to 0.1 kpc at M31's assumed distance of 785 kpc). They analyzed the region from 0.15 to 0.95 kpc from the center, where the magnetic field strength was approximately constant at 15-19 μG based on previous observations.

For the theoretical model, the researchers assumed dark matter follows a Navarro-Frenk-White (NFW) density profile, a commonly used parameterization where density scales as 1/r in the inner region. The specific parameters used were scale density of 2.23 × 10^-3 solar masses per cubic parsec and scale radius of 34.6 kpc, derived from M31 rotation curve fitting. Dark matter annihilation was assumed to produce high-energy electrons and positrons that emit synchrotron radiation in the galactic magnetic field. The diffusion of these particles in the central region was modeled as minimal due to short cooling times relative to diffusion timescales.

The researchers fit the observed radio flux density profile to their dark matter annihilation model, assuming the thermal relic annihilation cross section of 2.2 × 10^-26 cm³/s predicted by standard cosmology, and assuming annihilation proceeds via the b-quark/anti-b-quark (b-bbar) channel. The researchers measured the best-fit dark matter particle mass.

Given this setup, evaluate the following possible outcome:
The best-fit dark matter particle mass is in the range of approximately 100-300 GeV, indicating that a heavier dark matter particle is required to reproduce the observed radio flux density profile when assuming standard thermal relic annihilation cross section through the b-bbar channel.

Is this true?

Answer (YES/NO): NO